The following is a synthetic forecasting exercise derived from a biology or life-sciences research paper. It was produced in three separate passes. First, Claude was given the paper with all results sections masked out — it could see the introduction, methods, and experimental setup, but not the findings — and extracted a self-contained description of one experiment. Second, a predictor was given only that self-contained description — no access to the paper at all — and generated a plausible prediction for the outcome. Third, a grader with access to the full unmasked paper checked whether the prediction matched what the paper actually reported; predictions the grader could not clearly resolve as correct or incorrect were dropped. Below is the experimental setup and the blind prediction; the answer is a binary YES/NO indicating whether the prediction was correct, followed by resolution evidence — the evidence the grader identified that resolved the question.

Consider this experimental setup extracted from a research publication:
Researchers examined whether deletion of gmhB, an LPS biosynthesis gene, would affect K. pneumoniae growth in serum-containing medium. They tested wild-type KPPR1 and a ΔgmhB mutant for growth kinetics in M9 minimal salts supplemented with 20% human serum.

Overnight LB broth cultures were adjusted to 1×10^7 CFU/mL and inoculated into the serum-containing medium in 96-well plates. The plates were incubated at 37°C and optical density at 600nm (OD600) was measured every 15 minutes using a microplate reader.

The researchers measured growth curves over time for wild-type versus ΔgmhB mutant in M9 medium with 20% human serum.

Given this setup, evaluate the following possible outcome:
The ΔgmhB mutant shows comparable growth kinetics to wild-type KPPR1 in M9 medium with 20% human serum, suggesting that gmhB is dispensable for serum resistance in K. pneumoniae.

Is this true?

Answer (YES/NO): YES